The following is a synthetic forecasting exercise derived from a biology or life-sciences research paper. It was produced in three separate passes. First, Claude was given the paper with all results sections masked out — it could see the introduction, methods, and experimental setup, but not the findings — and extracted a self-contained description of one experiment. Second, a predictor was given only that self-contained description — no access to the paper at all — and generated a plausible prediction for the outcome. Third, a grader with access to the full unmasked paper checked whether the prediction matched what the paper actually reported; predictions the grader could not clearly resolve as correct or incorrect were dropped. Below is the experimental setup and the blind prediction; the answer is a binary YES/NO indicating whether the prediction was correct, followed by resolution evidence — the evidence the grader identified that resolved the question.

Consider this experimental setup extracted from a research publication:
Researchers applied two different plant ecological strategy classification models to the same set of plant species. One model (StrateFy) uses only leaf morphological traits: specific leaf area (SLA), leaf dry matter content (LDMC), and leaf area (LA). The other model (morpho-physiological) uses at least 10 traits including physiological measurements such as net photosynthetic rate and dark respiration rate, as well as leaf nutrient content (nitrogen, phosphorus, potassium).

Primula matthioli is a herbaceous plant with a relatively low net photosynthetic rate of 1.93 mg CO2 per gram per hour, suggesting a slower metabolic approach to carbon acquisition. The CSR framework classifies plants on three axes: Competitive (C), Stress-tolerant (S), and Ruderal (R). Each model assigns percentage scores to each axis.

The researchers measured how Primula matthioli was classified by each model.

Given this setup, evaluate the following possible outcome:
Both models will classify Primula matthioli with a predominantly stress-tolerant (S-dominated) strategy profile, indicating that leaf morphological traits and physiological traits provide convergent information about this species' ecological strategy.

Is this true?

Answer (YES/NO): NO